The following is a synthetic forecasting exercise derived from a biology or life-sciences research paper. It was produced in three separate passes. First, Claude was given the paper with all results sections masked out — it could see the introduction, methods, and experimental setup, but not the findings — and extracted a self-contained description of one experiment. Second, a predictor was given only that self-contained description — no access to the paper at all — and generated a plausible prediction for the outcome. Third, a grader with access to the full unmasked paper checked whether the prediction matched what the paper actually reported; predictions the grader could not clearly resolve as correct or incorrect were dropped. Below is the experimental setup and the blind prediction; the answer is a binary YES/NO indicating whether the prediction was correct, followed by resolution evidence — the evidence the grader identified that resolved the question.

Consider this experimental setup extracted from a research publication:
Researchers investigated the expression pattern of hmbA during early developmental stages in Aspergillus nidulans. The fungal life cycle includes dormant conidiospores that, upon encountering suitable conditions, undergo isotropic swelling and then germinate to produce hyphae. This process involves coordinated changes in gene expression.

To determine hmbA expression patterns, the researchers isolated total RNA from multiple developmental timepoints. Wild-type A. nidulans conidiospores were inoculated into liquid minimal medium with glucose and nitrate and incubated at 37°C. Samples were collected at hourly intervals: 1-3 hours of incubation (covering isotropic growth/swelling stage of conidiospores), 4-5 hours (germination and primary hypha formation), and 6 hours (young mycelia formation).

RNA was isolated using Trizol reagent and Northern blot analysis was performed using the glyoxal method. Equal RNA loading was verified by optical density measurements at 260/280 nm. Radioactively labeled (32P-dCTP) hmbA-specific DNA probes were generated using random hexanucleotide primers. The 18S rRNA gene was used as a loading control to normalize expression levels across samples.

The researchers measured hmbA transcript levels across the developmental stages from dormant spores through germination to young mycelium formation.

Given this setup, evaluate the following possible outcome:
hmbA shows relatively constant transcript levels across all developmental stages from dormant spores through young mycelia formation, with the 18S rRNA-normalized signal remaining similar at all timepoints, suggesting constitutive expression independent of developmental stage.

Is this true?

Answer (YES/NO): NO